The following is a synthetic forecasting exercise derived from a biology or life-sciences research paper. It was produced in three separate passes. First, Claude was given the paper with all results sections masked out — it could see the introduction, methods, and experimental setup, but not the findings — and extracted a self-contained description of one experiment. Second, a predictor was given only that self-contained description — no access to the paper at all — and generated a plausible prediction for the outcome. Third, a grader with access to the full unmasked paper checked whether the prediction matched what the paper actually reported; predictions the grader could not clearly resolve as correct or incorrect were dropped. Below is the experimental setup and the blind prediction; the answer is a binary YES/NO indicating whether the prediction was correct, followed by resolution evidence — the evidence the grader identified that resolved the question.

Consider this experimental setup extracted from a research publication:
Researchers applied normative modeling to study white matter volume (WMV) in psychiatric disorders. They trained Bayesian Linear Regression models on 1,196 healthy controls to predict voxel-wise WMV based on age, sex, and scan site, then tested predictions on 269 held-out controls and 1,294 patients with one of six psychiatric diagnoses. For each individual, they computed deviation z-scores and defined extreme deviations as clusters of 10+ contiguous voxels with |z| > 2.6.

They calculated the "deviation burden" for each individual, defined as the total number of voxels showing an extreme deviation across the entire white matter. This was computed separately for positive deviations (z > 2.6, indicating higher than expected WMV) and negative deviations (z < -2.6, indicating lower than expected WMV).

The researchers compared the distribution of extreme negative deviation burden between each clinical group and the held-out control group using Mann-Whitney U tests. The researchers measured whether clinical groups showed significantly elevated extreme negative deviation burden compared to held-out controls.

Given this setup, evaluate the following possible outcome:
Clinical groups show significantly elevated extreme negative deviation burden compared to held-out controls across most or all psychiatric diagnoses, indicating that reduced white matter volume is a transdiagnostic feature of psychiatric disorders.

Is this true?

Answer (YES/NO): NO